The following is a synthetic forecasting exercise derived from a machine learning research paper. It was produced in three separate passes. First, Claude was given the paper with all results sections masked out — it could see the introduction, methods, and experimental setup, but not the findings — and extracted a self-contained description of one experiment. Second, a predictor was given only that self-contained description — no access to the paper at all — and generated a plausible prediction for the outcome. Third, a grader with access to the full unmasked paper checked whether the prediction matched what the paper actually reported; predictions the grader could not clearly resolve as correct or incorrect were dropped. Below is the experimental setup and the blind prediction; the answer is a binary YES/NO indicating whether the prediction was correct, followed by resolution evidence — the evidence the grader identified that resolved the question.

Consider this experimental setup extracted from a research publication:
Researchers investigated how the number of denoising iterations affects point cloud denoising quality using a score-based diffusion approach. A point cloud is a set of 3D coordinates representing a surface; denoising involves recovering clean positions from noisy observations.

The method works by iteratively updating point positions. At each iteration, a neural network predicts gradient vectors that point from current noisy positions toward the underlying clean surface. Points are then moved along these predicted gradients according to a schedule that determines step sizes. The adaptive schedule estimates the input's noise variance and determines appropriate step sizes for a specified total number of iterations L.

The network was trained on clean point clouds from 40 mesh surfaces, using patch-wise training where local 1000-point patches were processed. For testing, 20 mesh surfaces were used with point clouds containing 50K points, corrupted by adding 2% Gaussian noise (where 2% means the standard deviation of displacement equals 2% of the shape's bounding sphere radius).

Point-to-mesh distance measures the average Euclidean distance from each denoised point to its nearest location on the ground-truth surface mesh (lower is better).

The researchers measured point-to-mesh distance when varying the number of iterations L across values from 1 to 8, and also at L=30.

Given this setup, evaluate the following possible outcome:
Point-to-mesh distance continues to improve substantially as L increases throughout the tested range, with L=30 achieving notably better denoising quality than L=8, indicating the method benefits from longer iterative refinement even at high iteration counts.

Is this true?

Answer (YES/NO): NO